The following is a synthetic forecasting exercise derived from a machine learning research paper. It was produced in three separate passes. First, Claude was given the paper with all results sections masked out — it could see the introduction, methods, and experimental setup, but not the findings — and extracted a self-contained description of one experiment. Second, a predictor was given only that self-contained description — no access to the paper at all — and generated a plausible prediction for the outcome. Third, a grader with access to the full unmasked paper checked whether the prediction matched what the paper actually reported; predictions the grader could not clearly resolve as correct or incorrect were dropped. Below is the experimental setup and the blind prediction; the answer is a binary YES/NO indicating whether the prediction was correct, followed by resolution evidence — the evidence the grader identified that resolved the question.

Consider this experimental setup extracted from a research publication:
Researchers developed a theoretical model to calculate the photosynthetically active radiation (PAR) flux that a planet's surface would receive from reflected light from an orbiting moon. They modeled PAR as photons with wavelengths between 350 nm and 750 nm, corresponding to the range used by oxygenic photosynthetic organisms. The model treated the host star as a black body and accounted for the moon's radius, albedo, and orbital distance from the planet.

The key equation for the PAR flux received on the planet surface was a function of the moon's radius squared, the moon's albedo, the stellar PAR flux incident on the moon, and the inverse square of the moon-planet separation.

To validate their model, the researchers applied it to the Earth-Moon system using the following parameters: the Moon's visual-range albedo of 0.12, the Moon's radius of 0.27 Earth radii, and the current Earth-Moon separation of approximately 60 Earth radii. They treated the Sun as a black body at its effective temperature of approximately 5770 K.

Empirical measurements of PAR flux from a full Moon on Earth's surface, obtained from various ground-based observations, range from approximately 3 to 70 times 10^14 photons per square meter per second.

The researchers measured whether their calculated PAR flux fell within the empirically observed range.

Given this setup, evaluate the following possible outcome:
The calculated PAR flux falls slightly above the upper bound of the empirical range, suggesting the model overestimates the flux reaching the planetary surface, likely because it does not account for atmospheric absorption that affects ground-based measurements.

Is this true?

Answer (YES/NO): NO